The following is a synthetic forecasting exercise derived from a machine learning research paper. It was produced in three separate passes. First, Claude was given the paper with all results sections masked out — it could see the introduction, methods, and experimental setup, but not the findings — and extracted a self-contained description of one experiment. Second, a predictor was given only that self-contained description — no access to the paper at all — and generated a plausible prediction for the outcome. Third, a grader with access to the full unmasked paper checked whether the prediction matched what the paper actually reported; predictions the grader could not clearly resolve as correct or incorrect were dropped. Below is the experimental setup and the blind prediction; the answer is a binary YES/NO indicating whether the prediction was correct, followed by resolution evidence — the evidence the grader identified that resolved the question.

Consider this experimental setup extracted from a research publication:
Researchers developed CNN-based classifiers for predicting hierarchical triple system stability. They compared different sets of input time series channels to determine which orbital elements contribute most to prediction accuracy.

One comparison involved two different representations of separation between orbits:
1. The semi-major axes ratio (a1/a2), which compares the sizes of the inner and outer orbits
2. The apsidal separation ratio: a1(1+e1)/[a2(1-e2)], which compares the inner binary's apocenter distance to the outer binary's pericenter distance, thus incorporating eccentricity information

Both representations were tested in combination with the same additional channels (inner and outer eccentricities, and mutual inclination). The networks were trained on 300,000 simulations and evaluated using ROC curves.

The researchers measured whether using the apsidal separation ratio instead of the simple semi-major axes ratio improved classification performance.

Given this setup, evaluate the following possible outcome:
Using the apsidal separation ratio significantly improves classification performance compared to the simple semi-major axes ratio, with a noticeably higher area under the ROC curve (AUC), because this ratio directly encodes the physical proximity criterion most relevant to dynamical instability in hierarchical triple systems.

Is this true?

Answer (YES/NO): NO